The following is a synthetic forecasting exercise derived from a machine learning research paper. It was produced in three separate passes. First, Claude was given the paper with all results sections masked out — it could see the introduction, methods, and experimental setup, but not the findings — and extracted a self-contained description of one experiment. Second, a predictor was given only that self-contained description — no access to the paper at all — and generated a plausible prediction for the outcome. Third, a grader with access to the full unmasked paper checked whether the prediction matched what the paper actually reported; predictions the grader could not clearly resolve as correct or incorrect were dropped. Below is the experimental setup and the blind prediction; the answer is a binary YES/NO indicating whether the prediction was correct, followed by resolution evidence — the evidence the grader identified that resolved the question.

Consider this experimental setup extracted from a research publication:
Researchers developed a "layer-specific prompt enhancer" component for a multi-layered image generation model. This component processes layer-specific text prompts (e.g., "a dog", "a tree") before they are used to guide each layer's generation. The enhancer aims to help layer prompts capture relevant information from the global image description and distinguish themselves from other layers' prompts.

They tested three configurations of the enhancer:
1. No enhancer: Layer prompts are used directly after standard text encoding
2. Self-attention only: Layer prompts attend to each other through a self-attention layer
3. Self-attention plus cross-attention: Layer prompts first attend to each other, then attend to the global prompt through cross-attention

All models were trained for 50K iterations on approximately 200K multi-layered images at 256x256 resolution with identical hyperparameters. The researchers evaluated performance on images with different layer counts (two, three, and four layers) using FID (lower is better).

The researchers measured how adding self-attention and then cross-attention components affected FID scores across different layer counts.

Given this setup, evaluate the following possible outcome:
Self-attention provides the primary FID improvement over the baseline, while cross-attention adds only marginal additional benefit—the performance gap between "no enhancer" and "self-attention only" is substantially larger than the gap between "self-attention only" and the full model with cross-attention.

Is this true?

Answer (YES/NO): NO